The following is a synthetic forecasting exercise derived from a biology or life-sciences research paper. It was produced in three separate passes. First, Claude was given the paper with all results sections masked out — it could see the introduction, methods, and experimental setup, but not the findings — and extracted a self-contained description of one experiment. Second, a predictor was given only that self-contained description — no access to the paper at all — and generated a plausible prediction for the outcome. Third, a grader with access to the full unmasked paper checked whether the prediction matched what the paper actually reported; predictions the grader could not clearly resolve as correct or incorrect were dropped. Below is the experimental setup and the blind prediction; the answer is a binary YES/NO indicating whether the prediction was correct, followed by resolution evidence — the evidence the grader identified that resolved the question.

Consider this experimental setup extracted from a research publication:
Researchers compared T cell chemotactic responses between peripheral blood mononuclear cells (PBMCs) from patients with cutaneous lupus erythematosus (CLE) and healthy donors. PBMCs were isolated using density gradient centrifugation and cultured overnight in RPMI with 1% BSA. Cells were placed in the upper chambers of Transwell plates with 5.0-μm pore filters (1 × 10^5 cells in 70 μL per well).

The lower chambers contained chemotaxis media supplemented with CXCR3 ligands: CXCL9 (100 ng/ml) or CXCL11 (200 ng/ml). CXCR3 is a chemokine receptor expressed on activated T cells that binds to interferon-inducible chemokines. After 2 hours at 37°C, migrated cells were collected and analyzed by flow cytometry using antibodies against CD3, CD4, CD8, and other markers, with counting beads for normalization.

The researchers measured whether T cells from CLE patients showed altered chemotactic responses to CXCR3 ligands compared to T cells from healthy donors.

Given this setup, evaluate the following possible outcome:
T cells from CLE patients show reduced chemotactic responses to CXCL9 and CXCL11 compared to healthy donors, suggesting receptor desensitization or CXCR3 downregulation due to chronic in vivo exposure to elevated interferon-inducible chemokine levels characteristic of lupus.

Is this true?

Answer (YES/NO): NO